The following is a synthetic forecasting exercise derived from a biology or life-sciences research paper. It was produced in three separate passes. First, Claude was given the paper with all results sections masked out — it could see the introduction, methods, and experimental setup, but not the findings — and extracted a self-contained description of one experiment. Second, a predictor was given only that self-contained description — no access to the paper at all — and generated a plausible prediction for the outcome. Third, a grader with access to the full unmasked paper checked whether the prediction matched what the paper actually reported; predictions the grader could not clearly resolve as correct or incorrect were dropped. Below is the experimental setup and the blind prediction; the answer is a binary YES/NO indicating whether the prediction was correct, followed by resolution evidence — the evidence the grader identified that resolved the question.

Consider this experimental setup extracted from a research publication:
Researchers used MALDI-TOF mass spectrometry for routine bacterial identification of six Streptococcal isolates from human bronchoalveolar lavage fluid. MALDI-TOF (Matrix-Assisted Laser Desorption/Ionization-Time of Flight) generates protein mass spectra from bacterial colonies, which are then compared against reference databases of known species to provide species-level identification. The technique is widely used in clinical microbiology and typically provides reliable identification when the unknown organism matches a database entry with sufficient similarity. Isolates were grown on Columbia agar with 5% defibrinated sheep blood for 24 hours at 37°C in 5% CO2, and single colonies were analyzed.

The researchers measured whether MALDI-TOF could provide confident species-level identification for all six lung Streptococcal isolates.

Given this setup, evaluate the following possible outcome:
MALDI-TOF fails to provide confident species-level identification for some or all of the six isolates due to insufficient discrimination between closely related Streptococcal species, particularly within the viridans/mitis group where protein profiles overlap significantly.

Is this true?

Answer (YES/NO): YES